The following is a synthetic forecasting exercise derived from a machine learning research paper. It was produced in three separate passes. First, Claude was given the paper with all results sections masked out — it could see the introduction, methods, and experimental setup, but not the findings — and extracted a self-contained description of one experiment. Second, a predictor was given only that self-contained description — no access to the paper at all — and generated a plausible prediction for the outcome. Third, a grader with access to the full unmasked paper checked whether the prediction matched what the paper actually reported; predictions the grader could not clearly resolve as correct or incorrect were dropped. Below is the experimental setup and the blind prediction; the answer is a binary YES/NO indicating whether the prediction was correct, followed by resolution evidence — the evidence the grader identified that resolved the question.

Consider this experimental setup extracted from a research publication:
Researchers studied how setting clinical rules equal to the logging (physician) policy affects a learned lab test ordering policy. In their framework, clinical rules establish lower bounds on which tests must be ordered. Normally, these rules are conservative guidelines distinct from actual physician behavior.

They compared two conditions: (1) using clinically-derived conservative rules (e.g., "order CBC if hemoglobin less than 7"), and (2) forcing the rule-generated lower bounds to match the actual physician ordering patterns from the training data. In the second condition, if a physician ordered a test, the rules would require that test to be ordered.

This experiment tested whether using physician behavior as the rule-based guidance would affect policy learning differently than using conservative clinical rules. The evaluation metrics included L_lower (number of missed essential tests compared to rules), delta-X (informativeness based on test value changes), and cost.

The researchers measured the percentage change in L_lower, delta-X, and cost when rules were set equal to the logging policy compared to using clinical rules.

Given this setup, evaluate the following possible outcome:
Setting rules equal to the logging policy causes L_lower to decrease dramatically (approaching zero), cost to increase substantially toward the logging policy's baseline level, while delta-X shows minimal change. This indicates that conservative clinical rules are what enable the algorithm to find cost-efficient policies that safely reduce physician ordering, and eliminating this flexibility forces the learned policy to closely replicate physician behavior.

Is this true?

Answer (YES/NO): NO